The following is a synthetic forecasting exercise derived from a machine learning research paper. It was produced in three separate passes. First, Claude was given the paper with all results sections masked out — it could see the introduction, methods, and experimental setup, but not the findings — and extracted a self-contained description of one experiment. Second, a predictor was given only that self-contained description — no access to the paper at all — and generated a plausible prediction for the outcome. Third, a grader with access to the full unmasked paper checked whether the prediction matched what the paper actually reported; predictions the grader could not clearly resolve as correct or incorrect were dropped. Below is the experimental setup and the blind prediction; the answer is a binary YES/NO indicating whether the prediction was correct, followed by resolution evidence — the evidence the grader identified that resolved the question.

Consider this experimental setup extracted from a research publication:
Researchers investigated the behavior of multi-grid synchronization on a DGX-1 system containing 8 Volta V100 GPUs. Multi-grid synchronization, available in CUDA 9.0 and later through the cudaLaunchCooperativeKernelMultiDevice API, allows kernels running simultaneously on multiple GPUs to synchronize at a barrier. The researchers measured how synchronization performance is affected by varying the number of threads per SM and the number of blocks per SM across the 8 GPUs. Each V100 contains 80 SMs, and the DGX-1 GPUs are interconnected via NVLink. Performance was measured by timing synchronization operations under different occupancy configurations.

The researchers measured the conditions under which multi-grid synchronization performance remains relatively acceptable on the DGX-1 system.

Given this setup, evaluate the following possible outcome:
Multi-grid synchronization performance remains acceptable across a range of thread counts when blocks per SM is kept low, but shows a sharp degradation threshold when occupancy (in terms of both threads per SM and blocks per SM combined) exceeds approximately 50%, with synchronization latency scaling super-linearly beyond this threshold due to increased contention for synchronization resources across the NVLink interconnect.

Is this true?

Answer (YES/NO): NO